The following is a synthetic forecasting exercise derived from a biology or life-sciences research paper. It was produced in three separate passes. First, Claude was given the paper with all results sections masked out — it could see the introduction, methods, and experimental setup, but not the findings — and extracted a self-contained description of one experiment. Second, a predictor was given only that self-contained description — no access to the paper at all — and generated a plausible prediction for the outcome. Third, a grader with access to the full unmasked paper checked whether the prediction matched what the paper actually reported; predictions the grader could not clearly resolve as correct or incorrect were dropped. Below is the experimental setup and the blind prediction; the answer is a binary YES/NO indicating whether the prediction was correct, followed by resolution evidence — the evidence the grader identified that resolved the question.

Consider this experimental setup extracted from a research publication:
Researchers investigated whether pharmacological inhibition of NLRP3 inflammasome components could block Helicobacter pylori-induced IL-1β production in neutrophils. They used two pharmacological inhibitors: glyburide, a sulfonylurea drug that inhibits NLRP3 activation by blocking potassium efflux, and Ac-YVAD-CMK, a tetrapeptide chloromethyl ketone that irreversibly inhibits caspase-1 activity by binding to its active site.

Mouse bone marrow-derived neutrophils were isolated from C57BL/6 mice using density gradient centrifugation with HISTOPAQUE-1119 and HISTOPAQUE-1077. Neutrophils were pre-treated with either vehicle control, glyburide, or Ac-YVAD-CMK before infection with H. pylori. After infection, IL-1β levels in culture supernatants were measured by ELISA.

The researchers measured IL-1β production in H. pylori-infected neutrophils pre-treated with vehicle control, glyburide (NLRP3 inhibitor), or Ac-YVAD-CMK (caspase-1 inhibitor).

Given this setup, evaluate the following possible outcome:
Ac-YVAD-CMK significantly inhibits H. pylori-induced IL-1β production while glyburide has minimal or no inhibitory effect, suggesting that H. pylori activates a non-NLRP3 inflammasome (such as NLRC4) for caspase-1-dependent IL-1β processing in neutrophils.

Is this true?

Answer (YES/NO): NO